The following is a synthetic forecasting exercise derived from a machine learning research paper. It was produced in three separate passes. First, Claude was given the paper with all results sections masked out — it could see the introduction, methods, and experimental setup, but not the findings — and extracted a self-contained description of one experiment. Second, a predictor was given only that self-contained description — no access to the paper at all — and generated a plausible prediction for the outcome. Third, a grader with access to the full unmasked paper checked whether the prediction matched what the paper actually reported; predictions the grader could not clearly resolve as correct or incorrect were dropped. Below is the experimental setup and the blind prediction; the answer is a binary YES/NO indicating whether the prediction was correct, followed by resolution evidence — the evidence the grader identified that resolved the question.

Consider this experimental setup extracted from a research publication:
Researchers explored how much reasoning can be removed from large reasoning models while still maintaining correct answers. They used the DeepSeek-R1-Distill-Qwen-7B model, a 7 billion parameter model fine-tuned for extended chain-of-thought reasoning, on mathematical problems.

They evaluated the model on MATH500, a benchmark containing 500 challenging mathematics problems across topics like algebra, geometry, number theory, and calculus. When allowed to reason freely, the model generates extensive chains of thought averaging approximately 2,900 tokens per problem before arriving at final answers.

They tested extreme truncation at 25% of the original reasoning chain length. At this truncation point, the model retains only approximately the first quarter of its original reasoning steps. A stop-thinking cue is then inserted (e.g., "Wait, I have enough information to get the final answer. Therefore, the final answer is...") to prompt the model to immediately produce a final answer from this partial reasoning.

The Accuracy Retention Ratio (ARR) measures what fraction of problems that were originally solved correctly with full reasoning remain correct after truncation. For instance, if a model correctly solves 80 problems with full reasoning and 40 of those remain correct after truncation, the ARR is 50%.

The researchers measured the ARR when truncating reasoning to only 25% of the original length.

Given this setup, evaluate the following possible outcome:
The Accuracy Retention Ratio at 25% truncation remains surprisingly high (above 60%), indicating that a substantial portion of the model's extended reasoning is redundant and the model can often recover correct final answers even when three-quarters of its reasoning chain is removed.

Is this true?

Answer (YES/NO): NO